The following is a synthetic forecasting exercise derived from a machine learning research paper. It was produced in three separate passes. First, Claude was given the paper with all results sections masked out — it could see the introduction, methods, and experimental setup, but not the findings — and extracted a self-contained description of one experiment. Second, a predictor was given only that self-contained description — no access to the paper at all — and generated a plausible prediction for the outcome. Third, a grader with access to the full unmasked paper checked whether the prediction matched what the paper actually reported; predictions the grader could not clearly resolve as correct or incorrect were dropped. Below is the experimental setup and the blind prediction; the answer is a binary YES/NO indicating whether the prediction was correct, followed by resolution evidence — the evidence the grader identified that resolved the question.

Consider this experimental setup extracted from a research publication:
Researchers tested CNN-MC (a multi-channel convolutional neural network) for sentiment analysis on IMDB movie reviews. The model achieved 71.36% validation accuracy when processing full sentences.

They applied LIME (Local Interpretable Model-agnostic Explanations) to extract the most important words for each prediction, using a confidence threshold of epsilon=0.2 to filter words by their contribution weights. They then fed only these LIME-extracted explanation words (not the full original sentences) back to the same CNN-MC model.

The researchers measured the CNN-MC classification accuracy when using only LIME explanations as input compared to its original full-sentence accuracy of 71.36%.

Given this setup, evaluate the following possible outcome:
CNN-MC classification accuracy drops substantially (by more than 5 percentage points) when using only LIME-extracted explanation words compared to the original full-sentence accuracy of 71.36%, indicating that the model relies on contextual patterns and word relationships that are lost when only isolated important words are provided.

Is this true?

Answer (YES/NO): NO